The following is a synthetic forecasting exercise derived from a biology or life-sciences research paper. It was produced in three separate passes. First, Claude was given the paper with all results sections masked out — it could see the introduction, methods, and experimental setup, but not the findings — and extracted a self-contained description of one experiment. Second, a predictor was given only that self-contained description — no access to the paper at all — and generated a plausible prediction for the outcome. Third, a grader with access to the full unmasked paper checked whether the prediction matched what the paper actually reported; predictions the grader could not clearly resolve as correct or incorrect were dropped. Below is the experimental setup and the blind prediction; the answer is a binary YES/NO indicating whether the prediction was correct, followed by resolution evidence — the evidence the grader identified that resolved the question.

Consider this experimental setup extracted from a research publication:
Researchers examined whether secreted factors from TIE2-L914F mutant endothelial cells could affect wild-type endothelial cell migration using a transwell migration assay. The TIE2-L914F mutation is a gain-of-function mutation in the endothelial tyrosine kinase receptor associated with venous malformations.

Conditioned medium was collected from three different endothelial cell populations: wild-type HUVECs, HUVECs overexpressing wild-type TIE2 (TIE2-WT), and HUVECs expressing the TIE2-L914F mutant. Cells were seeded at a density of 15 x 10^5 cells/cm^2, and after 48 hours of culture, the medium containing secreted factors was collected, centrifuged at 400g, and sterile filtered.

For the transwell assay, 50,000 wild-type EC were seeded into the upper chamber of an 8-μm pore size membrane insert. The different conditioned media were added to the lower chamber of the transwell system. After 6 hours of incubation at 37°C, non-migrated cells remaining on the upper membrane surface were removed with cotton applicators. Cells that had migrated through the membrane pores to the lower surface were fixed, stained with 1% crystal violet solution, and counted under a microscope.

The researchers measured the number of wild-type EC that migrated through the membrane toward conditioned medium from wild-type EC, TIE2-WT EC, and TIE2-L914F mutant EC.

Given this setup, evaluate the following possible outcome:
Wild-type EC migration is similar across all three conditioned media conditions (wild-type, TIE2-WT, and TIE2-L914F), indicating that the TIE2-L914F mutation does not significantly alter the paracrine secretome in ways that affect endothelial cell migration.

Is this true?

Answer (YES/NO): NO